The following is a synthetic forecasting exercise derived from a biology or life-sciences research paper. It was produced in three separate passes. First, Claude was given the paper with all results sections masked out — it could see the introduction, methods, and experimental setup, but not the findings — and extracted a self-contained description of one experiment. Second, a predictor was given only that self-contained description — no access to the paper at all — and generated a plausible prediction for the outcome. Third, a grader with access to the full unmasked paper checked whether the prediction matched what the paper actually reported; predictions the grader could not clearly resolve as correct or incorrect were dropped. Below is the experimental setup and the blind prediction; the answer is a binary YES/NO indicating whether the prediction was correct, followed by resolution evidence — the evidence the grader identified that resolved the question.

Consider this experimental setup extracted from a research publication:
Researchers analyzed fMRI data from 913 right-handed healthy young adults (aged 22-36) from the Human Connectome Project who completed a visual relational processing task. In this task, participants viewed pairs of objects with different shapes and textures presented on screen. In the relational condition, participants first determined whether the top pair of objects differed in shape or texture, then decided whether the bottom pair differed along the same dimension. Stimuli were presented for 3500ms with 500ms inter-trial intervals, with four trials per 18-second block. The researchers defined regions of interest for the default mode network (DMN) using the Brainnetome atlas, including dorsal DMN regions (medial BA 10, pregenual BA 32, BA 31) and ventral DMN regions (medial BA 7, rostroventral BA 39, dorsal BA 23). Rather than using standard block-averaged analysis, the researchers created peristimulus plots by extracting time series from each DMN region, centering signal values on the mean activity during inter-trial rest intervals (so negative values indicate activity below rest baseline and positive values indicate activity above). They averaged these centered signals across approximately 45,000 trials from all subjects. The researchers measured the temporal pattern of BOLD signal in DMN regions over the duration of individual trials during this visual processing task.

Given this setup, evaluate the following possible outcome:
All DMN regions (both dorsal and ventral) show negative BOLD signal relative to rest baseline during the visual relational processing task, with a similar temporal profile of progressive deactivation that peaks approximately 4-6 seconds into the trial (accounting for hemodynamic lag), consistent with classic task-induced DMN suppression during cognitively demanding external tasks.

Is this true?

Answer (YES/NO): NO